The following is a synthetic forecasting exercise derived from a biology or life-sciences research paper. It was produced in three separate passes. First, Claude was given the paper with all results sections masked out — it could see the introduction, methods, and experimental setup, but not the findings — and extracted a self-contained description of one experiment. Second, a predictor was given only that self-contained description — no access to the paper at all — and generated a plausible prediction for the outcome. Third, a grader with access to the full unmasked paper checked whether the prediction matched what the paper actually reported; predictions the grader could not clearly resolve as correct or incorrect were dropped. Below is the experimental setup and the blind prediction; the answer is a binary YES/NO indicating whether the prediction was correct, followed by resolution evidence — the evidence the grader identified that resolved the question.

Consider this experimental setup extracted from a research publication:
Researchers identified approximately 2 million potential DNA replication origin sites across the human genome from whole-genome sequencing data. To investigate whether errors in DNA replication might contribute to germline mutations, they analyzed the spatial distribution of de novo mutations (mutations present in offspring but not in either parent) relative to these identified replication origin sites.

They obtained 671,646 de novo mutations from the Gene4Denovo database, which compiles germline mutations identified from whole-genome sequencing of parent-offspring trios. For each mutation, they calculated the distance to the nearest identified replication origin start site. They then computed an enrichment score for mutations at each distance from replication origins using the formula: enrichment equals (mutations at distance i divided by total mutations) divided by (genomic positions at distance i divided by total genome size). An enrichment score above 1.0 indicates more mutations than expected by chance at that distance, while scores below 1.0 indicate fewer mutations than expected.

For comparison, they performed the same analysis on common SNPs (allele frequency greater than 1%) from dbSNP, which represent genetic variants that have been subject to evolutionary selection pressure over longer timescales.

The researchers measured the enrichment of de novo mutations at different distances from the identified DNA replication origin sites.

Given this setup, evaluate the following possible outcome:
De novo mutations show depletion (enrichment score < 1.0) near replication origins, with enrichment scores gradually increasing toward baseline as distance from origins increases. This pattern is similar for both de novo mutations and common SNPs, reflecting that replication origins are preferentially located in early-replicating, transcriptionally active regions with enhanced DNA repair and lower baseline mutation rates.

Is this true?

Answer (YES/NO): NO